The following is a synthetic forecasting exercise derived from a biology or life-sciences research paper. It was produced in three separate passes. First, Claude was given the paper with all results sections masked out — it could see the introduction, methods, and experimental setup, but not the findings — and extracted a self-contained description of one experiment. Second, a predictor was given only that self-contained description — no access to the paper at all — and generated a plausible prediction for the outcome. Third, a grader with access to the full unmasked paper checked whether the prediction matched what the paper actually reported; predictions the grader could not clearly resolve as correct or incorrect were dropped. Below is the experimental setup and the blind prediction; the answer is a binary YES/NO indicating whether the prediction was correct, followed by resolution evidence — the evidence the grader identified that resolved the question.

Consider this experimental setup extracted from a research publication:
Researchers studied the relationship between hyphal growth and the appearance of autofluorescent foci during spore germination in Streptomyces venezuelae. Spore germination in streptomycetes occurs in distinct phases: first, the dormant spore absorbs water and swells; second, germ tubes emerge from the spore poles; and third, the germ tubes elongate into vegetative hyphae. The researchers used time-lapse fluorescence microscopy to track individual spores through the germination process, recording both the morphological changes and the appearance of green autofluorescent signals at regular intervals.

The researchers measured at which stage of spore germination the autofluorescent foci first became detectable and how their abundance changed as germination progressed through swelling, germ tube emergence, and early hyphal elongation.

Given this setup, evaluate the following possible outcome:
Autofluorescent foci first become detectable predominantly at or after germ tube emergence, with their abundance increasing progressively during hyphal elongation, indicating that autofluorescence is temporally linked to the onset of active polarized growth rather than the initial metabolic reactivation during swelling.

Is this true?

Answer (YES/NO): NO